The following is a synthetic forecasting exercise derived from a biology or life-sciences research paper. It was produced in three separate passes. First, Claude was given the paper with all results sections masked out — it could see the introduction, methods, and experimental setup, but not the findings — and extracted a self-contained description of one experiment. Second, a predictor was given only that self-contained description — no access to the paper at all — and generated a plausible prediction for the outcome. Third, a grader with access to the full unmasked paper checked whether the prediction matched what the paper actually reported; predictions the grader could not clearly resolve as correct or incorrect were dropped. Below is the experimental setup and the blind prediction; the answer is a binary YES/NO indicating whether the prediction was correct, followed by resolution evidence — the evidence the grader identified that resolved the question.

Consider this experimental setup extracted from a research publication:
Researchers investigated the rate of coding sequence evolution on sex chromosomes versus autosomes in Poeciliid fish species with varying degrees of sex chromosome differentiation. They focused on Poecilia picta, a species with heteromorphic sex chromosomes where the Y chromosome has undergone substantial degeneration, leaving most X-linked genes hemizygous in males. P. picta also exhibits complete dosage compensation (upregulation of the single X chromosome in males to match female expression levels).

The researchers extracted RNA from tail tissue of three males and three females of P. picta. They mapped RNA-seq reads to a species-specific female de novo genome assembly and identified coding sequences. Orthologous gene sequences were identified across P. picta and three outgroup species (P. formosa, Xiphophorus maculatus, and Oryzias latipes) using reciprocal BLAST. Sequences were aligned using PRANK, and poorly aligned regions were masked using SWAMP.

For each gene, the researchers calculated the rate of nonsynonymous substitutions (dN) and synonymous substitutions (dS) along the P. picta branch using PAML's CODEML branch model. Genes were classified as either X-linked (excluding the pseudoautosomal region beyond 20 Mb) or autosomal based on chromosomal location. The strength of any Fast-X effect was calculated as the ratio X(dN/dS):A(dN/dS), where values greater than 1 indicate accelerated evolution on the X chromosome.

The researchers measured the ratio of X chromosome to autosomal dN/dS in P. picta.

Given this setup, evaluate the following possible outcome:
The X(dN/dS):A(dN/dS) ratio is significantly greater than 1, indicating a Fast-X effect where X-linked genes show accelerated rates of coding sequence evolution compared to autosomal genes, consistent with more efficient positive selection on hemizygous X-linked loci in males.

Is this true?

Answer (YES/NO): YES